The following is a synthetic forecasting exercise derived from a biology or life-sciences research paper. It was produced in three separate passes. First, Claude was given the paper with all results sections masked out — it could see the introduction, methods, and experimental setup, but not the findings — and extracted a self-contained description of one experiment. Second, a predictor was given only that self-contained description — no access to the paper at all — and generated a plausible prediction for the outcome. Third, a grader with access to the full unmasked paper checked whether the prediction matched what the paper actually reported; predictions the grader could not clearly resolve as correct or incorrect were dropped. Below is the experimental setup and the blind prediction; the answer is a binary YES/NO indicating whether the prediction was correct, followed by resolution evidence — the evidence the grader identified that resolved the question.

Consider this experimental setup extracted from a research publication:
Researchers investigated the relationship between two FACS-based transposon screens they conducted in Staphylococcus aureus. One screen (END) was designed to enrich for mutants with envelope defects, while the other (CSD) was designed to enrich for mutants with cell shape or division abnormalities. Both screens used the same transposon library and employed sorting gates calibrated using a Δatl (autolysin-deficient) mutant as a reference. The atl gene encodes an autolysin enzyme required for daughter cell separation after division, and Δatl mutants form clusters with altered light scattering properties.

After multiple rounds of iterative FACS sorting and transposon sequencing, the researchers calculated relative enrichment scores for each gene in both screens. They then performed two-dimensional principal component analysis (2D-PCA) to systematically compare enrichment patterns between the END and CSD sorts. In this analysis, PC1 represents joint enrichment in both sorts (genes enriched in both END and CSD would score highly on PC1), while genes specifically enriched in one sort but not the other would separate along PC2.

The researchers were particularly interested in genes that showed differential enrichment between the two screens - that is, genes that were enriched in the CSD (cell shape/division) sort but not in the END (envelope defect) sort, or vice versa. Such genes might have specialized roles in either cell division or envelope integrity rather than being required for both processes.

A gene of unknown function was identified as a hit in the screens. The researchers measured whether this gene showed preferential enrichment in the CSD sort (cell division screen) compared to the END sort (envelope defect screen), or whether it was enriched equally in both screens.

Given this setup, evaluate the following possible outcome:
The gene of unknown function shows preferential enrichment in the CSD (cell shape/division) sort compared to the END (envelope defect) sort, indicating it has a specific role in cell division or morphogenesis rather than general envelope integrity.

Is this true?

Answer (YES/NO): NO